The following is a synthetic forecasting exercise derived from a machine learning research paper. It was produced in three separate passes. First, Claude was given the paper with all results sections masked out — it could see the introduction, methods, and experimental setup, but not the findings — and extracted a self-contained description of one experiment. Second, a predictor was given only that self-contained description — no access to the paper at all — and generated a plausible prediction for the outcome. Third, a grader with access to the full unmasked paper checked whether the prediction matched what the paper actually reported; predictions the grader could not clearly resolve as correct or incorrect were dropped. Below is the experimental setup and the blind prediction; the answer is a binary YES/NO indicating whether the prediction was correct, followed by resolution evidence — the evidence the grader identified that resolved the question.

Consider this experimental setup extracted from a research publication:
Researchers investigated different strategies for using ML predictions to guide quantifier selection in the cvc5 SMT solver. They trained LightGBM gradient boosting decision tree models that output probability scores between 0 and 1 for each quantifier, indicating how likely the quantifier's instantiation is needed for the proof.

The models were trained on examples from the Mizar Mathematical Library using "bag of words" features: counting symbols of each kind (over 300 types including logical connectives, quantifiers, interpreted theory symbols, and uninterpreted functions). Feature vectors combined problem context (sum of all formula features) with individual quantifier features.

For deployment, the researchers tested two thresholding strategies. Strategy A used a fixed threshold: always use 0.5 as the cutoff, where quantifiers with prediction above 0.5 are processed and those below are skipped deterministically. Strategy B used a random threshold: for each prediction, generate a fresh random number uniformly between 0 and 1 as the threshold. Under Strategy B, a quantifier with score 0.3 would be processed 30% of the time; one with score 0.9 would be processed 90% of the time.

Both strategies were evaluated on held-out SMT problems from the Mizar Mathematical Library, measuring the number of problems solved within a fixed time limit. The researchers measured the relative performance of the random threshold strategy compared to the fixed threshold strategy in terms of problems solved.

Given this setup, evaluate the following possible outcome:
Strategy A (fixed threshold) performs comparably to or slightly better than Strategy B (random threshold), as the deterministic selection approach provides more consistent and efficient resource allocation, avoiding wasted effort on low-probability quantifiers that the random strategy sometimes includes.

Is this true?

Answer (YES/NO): NO